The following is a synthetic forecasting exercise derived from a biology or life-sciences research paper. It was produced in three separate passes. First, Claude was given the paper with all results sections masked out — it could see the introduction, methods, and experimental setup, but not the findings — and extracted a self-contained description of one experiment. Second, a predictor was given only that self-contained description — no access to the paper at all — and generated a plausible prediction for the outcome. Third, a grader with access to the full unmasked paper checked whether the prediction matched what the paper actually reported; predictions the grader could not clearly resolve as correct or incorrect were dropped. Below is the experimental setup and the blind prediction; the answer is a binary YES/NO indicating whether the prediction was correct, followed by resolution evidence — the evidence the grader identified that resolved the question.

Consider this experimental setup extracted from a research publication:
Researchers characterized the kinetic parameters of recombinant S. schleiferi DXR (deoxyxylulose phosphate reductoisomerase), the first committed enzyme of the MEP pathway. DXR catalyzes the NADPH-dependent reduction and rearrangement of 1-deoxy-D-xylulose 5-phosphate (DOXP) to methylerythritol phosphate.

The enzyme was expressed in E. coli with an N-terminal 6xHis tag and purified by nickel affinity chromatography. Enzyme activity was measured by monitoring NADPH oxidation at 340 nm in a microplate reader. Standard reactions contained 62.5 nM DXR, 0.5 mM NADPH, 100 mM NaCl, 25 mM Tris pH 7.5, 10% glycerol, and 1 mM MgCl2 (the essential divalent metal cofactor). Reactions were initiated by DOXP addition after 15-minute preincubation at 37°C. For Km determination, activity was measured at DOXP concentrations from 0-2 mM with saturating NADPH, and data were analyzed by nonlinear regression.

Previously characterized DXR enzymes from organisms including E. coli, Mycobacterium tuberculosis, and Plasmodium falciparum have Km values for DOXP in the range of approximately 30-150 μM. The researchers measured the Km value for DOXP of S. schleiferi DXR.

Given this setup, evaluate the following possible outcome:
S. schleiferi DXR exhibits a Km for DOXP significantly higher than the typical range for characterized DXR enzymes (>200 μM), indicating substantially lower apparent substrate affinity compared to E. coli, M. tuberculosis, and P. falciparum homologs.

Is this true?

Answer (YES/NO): NO